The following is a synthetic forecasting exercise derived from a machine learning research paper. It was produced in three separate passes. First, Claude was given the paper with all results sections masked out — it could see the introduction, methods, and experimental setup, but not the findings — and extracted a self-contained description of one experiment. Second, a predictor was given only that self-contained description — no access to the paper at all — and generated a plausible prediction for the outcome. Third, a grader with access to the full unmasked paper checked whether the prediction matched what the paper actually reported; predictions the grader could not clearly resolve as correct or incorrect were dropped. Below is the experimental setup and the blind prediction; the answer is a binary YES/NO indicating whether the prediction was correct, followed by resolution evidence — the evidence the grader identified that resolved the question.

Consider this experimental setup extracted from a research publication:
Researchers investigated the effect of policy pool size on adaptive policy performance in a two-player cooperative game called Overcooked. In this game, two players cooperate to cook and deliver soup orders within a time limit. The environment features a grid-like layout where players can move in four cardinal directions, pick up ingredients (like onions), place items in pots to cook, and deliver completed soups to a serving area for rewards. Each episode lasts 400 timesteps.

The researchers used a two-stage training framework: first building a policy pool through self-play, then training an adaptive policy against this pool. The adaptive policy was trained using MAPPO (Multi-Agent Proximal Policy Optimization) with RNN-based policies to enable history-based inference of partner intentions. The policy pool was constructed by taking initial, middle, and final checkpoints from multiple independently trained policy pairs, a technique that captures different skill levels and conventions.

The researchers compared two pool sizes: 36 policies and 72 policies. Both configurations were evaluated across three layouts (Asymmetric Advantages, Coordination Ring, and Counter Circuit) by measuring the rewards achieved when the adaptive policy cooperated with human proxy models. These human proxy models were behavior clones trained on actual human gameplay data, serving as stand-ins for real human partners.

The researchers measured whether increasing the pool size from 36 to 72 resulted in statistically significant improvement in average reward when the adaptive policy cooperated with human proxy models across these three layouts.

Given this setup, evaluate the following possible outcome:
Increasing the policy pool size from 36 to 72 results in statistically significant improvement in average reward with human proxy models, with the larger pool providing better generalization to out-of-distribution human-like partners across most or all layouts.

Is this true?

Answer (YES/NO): NO